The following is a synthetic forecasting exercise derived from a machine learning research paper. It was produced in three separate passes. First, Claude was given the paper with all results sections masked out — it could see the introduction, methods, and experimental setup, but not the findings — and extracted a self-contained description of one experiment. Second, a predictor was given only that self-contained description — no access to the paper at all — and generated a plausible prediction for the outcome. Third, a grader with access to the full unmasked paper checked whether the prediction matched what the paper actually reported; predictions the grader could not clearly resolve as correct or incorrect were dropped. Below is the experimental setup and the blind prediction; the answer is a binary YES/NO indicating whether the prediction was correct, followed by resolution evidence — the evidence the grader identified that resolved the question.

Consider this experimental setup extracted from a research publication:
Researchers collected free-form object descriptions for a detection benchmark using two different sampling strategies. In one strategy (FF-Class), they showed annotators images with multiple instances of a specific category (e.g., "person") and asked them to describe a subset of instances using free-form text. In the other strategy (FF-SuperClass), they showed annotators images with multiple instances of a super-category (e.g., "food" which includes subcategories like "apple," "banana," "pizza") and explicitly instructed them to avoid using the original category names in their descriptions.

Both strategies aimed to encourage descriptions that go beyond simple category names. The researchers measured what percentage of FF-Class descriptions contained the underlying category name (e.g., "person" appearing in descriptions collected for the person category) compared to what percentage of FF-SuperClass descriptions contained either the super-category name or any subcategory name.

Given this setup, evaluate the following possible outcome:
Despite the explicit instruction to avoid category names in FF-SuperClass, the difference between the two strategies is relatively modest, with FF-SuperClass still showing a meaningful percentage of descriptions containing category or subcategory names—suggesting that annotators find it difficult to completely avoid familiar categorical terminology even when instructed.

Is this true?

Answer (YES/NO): NO